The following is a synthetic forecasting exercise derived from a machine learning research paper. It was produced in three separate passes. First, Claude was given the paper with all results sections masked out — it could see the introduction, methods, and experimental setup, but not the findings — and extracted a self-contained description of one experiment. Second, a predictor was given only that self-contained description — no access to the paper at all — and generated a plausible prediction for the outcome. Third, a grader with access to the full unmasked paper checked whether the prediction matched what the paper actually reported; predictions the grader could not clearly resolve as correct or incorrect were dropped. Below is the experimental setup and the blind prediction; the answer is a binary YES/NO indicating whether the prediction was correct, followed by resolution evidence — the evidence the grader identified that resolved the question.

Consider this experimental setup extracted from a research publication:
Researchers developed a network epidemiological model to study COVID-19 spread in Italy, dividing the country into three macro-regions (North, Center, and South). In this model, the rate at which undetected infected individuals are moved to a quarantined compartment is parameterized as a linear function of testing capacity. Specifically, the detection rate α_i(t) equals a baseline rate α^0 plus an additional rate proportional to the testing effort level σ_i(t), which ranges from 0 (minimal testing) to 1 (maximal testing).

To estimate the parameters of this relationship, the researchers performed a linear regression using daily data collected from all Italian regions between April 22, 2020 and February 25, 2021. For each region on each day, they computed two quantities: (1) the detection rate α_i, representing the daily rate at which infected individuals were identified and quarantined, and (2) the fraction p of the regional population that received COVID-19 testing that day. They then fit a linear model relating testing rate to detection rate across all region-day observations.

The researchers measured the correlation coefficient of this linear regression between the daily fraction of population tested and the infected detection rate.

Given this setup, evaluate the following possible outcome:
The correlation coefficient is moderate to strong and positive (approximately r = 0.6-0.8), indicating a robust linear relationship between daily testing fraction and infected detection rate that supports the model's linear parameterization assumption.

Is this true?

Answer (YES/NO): NO